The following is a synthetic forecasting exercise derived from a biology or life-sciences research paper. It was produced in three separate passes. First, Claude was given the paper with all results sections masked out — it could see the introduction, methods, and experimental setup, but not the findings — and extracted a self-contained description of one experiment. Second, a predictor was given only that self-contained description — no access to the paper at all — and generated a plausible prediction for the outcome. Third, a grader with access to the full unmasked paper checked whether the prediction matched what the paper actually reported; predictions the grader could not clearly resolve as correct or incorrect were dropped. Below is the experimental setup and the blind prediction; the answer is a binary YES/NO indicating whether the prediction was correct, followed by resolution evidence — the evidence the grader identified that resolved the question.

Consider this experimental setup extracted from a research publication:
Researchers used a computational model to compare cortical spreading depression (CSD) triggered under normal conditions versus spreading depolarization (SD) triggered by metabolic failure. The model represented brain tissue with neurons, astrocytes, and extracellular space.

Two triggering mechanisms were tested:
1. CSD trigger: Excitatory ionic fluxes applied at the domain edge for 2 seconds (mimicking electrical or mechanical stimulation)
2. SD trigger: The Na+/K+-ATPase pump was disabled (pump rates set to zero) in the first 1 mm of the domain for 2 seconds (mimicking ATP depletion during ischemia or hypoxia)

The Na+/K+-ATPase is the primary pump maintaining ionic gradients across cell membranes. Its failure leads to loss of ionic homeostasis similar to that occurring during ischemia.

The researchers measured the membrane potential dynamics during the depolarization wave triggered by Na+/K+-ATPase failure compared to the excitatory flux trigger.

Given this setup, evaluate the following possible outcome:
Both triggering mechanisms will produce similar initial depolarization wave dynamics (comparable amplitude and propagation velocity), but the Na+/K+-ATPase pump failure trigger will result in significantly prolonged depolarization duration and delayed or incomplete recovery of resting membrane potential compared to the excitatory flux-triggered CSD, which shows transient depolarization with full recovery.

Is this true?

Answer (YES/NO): NO